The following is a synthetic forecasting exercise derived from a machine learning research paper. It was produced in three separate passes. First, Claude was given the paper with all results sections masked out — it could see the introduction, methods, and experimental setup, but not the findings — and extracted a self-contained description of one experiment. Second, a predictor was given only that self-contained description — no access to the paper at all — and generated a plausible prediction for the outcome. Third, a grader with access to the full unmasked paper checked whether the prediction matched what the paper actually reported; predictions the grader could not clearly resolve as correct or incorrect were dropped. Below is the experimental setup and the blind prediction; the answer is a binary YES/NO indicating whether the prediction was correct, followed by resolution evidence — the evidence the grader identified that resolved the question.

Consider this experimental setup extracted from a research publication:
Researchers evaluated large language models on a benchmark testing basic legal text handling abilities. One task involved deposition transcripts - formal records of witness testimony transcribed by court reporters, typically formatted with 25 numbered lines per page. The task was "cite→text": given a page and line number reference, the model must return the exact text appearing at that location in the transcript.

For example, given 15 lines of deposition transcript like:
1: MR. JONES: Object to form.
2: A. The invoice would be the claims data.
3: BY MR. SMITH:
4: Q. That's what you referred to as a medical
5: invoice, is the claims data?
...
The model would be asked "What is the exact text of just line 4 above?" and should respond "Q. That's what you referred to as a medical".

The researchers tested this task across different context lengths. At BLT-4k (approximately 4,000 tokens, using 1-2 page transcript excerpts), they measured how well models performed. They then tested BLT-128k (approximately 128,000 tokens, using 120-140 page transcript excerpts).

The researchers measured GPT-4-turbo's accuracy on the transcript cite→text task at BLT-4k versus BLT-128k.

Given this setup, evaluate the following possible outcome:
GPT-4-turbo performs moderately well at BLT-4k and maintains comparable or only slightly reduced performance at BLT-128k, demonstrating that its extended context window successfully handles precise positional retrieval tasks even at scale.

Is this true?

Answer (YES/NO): NO